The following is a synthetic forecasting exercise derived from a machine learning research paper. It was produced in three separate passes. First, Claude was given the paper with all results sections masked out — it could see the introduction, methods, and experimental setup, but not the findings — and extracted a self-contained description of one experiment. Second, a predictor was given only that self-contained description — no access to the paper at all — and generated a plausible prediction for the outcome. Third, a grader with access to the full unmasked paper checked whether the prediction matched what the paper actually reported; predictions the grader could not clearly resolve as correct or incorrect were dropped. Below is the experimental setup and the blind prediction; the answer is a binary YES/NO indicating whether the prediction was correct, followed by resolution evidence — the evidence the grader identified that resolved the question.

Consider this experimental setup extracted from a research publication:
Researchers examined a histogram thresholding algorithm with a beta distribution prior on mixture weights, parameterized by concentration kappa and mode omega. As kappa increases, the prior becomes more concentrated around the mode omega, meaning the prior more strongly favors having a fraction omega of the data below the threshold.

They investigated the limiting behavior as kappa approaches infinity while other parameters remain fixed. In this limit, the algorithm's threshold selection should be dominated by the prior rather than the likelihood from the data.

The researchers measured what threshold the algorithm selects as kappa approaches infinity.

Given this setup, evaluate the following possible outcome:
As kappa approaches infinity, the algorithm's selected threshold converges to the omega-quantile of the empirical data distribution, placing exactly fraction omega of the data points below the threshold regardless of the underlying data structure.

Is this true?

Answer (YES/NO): YES